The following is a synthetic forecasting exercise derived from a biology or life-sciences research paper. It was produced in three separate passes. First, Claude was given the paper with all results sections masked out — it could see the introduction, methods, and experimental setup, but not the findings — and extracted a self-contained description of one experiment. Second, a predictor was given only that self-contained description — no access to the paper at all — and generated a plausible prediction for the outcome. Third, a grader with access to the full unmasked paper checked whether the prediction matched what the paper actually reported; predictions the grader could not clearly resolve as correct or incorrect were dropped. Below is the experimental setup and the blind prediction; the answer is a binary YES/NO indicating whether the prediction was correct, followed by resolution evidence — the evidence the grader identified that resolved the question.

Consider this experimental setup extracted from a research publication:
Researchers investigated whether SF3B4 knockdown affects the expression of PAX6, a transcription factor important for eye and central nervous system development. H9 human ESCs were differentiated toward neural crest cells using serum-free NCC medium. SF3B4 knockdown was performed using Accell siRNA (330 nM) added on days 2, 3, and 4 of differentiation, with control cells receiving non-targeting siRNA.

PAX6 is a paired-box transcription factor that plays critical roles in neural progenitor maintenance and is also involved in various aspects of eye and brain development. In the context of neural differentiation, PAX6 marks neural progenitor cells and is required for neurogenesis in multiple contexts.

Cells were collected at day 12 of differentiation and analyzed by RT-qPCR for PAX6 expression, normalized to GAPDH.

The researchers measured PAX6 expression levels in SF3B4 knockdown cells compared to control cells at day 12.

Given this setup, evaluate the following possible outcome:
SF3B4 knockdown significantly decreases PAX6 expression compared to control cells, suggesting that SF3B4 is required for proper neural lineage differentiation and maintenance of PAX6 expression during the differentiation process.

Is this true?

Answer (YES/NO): NO